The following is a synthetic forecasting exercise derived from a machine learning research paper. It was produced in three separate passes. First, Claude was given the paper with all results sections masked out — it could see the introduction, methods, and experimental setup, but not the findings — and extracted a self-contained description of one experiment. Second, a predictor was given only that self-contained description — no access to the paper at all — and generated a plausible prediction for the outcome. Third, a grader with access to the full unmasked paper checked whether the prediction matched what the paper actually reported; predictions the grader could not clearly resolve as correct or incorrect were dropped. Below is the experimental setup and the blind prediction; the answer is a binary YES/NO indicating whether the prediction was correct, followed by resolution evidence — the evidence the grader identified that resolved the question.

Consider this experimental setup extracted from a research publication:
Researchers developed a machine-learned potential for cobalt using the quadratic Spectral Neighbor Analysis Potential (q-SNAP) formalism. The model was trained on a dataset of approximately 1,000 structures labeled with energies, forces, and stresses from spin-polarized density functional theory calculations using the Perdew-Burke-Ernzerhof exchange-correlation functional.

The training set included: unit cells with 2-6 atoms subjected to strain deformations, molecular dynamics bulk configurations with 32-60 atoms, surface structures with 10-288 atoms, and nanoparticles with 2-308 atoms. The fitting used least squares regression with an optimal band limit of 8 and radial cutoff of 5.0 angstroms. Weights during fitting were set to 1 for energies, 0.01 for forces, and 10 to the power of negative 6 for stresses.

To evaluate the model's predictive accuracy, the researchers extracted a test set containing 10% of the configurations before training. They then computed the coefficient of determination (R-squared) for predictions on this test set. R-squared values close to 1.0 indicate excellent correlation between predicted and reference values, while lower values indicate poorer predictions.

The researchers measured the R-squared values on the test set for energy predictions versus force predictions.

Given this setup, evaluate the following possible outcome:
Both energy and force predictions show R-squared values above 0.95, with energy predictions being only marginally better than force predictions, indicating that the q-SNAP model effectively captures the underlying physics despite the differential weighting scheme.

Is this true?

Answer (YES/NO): YES